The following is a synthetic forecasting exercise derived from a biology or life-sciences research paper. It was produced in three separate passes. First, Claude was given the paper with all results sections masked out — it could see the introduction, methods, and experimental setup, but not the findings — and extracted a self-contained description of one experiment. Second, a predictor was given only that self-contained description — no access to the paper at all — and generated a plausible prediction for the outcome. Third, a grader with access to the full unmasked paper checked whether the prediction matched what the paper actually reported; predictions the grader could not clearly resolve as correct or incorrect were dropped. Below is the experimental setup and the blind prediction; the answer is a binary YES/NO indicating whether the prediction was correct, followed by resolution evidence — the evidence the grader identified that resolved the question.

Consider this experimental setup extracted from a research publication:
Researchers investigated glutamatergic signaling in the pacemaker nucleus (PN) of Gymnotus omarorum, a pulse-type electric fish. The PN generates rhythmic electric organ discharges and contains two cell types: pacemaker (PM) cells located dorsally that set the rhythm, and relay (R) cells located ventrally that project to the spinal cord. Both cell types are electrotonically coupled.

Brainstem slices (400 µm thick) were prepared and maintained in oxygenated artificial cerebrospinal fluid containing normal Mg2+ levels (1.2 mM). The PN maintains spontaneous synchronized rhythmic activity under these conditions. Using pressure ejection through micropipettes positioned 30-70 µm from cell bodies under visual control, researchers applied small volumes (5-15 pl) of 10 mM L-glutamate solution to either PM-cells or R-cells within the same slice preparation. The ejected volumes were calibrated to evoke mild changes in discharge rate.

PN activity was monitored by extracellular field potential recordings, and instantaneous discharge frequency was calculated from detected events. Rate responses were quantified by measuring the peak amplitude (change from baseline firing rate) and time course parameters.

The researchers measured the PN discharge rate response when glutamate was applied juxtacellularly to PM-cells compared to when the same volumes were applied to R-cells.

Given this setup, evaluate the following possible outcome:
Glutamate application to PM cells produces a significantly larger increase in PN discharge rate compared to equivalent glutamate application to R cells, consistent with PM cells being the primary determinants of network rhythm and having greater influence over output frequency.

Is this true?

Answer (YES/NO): YES